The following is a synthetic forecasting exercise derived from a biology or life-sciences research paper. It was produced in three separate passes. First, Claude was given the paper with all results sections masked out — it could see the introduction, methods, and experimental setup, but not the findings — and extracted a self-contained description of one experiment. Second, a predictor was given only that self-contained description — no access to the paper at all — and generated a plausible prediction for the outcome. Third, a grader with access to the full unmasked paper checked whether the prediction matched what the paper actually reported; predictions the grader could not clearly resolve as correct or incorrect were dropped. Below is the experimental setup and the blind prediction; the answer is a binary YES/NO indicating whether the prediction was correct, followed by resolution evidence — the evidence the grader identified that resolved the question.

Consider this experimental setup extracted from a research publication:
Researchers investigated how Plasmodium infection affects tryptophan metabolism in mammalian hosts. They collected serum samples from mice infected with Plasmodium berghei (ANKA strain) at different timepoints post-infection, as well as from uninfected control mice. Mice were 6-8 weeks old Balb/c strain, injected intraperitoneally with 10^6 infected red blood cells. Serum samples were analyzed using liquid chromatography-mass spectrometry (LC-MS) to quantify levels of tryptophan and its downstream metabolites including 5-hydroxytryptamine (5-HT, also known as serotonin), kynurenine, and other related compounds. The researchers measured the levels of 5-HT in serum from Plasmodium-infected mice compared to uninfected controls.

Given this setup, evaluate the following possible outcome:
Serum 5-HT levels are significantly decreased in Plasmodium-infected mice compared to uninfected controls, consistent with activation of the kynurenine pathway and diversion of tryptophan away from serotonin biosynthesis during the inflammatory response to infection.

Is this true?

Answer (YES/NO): YES